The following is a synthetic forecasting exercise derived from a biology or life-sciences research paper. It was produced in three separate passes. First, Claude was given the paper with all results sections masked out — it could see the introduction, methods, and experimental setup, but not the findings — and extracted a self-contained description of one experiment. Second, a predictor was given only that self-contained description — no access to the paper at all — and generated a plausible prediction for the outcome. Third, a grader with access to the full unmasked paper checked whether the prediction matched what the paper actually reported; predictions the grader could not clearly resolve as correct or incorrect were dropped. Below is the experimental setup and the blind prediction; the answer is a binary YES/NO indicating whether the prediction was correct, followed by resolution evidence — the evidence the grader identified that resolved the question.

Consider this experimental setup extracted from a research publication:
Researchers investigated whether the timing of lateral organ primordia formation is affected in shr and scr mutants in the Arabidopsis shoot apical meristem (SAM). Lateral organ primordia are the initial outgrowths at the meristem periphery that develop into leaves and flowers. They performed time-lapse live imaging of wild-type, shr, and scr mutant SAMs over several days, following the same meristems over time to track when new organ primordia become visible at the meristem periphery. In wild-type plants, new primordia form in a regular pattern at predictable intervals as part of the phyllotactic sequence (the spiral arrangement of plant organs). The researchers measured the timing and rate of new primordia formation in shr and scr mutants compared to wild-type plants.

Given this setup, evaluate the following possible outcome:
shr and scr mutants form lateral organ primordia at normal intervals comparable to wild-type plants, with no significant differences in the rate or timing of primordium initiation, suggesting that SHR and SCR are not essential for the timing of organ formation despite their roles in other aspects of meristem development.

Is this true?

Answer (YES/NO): NO